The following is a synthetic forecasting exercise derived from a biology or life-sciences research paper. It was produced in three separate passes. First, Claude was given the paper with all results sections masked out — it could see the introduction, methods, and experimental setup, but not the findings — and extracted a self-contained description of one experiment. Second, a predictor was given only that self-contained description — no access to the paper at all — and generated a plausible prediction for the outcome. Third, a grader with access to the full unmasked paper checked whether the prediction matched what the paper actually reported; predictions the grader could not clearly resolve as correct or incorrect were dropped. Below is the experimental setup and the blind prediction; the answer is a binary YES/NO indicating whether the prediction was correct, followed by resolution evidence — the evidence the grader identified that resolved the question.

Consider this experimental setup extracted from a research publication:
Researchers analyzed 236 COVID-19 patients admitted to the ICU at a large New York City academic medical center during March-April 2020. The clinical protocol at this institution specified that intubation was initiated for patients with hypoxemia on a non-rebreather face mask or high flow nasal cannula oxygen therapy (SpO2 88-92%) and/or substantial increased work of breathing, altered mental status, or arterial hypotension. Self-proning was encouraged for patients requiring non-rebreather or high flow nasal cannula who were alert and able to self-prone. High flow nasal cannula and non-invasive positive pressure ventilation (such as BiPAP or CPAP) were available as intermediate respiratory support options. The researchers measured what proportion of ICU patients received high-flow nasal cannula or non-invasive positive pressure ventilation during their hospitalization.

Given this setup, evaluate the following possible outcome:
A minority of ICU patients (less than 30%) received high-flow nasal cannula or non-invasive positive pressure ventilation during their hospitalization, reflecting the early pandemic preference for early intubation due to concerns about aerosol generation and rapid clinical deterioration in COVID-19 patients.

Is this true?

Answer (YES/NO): YES